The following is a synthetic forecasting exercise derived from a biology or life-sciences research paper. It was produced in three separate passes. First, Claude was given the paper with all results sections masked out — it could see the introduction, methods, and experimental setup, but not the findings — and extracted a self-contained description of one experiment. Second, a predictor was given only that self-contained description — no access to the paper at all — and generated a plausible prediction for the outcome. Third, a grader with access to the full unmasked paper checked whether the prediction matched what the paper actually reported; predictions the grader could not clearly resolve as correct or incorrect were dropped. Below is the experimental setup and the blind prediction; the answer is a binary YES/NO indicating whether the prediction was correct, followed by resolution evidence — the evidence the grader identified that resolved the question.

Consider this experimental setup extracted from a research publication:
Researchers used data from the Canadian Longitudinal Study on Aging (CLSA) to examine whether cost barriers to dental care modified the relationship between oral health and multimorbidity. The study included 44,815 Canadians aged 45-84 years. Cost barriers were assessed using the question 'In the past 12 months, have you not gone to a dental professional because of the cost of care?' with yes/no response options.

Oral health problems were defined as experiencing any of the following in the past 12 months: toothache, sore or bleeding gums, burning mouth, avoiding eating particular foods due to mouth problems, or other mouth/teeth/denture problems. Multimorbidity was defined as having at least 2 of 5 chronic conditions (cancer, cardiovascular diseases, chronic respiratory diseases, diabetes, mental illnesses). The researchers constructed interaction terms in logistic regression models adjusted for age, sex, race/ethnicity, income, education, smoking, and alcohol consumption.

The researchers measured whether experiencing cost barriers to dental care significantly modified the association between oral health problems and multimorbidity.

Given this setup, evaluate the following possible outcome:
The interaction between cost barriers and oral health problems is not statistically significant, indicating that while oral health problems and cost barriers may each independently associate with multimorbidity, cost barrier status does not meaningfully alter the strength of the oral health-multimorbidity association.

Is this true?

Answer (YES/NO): NO